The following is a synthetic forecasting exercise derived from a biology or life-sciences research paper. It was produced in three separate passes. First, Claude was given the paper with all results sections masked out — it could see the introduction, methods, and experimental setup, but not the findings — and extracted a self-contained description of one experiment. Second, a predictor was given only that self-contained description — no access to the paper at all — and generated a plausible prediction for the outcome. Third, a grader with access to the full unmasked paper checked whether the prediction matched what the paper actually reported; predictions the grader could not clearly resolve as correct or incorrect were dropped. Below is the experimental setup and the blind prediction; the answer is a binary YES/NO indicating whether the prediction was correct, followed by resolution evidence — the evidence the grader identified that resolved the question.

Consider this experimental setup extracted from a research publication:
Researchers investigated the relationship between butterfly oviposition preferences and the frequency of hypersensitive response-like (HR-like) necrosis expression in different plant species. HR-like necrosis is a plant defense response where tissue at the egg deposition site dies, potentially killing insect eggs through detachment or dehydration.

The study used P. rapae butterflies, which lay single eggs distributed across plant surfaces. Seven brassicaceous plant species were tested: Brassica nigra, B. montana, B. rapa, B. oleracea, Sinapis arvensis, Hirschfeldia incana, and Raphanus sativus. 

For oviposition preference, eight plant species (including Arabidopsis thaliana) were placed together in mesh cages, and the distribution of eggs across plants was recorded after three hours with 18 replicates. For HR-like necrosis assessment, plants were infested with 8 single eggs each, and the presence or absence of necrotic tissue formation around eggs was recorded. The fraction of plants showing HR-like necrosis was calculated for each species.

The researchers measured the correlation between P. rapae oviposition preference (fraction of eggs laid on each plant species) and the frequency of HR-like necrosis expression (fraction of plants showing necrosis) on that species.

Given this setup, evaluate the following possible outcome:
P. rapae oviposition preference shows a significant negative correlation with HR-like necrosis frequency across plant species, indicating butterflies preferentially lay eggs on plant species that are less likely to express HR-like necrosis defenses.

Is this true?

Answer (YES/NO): NO